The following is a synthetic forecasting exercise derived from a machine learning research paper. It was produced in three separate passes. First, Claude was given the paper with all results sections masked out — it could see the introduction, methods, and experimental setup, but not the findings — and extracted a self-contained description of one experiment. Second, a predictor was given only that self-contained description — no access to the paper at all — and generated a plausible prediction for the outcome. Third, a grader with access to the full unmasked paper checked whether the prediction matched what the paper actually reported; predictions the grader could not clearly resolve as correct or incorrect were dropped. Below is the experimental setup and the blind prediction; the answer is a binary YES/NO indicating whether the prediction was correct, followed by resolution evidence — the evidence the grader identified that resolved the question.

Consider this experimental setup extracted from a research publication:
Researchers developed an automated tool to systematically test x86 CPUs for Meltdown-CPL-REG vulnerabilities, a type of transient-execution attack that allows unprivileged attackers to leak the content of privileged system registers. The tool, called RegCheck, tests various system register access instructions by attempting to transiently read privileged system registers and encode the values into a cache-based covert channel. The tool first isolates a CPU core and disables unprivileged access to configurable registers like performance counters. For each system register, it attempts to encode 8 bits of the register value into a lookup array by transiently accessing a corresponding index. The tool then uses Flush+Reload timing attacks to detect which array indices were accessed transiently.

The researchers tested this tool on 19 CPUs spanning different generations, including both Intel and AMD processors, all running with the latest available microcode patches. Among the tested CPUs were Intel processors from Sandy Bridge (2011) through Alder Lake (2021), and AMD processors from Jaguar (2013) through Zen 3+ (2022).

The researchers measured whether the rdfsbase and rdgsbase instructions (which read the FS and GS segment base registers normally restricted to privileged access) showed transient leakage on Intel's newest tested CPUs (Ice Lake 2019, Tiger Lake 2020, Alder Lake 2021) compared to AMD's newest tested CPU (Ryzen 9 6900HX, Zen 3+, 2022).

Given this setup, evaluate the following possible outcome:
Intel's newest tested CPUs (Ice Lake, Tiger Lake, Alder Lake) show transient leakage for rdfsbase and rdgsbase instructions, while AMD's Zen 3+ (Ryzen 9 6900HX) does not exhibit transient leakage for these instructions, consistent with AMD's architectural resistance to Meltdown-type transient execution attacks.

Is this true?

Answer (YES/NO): NO